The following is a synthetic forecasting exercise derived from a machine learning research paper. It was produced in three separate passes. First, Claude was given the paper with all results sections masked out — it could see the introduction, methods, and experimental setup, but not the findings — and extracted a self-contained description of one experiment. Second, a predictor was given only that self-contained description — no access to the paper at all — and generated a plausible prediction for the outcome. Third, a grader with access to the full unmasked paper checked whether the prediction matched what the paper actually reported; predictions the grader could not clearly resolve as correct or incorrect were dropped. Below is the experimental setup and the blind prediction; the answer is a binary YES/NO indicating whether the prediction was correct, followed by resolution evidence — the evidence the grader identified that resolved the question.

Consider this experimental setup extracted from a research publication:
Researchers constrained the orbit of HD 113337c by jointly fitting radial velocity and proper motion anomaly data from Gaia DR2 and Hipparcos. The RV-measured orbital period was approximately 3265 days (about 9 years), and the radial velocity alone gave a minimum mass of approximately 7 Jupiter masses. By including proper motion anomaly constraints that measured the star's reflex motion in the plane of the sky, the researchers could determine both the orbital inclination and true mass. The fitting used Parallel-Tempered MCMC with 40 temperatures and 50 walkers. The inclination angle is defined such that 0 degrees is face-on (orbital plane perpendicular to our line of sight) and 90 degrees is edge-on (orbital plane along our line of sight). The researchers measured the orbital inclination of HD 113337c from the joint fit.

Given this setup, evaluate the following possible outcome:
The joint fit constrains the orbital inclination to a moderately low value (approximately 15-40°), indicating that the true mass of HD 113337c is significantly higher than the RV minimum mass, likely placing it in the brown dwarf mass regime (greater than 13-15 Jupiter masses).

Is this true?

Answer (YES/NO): YES